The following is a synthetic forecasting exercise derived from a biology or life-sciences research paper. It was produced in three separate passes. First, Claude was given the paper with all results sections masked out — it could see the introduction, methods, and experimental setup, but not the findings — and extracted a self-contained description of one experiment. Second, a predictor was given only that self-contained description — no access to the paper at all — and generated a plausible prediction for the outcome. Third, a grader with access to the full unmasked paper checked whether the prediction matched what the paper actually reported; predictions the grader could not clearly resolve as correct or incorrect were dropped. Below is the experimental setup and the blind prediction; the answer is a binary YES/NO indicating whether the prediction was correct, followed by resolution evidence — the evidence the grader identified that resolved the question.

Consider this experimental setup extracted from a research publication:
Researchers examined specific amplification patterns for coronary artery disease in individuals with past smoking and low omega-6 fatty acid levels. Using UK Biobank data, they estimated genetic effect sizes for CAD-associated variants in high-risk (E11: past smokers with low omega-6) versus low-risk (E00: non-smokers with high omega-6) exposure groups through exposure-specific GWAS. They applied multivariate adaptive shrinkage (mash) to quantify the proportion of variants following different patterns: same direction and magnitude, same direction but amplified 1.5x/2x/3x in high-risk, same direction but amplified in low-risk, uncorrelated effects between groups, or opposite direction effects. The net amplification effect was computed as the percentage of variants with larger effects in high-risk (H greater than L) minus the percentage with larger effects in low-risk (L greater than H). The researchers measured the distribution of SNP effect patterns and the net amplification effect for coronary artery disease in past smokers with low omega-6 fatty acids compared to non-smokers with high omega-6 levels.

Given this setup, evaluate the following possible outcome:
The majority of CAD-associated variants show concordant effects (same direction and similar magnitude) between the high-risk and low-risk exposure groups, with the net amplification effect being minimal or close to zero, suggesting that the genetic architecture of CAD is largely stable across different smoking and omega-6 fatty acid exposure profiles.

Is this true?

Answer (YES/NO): NO